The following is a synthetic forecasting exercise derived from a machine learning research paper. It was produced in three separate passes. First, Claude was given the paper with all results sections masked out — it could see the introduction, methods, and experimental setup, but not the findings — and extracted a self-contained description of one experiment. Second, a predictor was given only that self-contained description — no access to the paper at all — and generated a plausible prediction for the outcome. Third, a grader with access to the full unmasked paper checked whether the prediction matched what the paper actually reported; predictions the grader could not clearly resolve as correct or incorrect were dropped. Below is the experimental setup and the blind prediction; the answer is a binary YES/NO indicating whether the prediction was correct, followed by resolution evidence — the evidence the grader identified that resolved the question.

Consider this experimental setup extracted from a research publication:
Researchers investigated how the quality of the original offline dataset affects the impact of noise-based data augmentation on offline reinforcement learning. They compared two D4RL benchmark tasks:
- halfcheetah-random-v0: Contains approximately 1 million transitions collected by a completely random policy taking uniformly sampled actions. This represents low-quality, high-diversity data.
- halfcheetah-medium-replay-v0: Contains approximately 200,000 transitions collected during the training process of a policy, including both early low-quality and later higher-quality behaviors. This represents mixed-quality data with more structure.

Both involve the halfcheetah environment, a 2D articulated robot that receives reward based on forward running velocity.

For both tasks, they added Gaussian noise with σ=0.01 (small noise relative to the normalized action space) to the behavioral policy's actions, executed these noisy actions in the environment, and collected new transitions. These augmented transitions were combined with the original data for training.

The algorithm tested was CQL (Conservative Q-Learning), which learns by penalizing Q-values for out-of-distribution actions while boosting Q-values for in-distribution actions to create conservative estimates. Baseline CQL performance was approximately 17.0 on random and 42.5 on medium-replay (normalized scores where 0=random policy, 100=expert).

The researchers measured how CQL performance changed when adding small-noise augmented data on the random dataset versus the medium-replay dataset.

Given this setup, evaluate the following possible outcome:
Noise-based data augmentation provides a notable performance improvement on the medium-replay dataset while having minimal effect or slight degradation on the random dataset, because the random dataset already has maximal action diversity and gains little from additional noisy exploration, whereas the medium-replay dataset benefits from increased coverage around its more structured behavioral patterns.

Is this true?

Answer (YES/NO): NO